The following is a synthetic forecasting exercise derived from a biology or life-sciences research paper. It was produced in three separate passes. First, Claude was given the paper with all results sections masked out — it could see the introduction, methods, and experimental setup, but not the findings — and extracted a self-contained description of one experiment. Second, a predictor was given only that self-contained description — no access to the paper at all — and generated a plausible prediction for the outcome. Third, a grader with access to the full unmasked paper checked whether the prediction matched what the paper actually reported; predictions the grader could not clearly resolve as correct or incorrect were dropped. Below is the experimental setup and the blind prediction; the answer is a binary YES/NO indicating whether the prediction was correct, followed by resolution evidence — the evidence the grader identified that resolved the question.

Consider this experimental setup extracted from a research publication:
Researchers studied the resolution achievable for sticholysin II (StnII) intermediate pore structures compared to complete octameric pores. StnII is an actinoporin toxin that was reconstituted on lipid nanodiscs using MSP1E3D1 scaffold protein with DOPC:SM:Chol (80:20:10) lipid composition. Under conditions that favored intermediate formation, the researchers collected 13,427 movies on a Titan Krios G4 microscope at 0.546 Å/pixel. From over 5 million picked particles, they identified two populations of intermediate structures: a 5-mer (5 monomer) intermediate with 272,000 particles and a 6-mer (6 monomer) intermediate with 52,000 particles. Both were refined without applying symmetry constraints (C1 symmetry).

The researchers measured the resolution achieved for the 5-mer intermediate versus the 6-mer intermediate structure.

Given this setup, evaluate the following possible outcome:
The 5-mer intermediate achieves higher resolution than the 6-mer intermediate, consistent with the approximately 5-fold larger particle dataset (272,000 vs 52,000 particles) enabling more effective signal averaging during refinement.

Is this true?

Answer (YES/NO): YES